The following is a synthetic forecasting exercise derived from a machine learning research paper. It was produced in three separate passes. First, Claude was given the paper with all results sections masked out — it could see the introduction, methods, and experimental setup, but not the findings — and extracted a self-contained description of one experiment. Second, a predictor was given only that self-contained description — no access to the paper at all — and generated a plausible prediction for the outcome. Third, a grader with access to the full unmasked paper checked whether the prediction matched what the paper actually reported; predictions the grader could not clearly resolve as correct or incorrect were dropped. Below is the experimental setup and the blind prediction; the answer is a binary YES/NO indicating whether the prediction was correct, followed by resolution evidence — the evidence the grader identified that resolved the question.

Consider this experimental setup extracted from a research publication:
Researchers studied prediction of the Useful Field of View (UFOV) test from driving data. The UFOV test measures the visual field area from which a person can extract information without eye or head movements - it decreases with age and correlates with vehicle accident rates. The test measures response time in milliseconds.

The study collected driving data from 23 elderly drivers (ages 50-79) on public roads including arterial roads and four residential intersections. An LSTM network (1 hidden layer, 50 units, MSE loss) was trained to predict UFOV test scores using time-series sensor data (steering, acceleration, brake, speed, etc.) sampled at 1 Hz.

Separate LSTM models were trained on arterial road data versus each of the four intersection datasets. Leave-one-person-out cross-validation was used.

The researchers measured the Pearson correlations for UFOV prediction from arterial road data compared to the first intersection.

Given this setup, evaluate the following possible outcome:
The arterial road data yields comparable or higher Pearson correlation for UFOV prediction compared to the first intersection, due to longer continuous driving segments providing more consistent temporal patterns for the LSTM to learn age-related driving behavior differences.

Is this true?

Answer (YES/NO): YES